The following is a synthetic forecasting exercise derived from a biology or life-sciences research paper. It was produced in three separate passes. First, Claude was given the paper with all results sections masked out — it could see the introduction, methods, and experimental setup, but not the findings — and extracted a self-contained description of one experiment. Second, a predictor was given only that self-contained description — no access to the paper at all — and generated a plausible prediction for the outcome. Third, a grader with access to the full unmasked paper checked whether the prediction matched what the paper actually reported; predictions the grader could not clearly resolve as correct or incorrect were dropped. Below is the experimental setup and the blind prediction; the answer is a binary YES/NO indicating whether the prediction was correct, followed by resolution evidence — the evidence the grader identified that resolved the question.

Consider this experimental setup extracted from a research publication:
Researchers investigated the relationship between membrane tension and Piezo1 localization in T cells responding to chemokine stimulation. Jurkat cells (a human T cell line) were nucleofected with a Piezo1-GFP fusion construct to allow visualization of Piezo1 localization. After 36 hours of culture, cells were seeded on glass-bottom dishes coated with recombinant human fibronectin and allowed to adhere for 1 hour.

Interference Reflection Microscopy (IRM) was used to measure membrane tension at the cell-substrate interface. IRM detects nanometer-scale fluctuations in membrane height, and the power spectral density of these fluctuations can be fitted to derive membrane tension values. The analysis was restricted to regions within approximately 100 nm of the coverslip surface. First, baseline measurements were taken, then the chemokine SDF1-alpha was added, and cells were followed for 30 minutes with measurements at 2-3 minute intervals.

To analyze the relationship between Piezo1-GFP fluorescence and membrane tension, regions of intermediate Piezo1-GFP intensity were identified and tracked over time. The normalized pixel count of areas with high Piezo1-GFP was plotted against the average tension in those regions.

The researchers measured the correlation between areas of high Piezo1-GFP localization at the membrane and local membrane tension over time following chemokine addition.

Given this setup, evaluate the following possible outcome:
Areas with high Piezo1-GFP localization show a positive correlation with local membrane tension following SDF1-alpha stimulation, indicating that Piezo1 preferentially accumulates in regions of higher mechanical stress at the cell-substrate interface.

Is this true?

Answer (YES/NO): YES